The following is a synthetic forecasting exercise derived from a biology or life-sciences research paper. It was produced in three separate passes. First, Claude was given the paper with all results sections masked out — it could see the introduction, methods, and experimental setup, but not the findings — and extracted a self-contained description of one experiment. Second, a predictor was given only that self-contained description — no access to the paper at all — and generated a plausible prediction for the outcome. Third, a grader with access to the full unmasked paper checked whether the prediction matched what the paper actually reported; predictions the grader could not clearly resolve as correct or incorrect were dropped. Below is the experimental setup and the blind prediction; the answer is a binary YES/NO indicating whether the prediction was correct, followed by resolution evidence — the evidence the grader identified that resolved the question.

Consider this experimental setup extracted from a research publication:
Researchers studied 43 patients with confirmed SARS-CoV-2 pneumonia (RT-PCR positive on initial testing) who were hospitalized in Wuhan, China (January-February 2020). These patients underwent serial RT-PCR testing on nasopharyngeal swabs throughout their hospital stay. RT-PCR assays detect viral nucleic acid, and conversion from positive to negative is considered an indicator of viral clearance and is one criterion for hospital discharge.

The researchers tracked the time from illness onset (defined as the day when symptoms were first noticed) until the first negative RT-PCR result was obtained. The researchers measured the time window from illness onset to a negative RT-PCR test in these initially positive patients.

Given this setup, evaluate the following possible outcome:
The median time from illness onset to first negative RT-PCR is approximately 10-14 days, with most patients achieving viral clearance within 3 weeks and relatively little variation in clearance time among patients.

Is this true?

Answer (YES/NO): NO